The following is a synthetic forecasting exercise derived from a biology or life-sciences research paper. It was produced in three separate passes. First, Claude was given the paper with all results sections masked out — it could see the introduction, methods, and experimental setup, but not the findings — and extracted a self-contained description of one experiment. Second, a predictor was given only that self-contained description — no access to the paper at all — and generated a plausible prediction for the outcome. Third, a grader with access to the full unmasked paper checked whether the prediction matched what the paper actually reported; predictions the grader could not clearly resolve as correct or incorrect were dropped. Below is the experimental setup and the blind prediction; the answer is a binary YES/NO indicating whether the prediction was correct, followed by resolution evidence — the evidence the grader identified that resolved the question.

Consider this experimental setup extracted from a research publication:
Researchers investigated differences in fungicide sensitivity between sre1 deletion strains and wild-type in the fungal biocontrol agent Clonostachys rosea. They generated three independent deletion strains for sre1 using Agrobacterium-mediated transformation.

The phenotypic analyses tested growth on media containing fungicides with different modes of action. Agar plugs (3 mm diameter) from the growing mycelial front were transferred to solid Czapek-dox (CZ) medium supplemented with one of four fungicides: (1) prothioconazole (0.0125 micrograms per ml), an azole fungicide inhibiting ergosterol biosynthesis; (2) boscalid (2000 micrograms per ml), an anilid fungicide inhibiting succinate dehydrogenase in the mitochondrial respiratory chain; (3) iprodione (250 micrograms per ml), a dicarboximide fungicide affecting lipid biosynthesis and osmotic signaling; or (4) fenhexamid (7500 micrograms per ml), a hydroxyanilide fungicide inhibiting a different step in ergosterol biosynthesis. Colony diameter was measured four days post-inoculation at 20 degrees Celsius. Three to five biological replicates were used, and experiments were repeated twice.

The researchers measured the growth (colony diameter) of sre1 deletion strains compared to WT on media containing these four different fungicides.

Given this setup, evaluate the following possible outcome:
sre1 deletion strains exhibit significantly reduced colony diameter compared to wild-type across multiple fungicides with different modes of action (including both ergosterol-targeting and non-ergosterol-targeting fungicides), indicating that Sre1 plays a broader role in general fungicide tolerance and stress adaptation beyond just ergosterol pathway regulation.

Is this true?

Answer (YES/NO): YES